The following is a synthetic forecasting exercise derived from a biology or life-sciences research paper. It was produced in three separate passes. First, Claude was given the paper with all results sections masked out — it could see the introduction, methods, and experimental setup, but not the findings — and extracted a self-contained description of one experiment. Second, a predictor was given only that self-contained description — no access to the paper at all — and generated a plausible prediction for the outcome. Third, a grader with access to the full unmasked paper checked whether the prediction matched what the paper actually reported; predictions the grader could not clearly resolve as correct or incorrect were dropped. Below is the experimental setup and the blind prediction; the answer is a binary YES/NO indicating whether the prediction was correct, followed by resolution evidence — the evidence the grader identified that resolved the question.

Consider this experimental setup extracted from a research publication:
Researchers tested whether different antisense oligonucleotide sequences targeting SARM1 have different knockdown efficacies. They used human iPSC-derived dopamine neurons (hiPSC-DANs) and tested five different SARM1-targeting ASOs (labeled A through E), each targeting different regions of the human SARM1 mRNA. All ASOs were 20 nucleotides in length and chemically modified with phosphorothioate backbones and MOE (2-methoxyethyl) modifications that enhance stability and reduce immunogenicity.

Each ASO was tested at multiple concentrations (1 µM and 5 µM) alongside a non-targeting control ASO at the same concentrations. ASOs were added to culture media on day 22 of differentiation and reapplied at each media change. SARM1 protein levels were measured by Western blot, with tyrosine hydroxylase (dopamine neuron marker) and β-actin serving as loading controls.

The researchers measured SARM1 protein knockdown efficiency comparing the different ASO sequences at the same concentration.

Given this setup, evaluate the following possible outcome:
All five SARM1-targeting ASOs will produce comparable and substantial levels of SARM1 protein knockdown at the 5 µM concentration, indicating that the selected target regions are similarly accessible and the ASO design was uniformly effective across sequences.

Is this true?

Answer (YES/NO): NO